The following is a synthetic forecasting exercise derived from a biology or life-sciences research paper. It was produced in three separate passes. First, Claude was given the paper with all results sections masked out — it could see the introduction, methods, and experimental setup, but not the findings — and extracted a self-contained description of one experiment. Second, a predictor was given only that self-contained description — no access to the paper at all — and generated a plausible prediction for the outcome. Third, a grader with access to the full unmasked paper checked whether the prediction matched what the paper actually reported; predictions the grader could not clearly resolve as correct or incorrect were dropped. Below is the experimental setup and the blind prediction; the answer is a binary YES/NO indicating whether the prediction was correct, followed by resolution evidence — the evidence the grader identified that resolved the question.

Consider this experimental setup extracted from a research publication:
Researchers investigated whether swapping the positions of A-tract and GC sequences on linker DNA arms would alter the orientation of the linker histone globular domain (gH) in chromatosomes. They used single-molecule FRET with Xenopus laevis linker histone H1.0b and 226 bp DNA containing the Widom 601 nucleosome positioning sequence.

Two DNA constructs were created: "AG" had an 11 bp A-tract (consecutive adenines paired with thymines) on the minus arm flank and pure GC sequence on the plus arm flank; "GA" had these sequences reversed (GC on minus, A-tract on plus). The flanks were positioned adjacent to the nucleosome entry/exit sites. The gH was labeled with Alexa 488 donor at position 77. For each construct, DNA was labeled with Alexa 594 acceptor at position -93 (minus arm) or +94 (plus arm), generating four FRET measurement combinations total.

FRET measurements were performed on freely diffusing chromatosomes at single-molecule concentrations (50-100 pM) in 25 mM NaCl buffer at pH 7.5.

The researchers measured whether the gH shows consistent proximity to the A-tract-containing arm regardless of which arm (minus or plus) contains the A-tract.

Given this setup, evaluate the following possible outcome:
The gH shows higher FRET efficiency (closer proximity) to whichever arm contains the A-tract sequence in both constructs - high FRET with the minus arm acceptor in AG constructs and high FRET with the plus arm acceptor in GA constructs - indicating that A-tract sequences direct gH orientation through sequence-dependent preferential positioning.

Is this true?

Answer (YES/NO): YES